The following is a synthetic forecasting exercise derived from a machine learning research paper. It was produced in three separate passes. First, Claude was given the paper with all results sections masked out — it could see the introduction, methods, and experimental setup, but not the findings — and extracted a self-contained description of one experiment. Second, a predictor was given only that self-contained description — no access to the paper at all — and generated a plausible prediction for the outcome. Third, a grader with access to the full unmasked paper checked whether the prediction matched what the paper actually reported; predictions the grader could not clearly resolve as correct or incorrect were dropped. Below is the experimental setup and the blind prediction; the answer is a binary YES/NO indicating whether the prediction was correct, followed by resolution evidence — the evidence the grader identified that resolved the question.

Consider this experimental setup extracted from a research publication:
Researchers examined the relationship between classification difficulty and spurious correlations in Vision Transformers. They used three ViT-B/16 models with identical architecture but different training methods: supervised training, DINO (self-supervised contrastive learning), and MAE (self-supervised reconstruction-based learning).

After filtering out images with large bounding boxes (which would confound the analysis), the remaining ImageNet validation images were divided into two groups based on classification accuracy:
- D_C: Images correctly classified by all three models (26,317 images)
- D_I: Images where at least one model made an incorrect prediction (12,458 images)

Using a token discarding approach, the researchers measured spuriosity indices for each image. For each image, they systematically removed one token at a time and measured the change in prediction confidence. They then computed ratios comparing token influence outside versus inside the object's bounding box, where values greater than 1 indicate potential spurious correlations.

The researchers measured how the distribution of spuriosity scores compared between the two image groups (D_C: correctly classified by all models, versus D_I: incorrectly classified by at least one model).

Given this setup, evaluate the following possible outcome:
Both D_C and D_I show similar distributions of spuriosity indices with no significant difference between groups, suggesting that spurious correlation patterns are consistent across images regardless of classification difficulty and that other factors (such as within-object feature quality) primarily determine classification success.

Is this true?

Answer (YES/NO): NO